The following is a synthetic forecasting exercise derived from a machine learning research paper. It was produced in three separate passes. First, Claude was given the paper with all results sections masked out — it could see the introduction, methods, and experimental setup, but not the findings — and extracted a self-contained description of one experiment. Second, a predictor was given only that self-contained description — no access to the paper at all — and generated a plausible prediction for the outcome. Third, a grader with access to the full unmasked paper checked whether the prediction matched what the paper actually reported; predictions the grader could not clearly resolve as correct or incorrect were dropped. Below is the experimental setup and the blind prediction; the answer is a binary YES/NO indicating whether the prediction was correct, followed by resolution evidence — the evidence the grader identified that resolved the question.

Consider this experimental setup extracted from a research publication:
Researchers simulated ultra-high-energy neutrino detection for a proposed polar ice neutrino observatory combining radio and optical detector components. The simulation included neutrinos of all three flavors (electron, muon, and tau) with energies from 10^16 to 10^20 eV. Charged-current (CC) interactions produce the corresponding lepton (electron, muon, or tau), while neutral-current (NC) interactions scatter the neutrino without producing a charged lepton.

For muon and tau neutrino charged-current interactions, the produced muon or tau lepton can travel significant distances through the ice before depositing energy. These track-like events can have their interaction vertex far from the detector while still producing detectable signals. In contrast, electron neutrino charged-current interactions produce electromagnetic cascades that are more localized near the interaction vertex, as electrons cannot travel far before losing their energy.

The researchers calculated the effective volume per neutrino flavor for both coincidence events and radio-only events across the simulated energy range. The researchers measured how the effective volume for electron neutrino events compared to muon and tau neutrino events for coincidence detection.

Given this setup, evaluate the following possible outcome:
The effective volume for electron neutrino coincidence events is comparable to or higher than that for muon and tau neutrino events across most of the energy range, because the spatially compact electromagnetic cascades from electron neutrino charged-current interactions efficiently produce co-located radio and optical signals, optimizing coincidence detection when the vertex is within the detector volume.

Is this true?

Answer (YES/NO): NO